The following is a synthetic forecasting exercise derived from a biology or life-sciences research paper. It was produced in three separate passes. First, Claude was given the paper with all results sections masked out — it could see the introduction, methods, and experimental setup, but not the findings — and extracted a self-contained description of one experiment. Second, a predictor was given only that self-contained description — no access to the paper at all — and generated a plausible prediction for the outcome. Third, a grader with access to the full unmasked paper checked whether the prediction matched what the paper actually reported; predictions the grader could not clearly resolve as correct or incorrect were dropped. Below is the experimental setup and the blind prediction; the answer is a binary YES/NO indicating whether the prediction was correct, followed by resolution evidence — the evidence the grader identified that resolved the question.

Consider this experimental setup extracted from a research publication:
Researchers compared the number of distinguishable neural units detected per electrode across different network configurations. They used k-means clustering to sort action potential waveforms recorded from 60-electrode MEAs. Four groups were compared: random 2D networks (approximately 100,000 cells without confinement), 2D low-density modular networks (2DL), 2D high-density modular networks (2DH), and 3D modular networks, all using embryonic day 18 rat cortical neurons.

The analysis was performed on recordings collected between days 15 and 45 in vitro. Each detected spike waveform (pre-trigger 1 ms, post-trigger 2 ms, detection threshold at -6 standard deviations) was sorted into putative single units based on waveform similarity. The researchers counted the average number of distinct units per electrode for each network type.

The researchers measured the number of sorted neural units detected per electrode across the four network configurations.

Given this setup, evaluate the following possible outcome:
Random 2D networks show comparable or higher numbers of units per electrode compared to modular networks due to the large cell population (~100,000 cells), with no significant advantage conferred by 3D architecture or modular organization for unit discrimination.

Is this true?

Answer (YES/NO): NO